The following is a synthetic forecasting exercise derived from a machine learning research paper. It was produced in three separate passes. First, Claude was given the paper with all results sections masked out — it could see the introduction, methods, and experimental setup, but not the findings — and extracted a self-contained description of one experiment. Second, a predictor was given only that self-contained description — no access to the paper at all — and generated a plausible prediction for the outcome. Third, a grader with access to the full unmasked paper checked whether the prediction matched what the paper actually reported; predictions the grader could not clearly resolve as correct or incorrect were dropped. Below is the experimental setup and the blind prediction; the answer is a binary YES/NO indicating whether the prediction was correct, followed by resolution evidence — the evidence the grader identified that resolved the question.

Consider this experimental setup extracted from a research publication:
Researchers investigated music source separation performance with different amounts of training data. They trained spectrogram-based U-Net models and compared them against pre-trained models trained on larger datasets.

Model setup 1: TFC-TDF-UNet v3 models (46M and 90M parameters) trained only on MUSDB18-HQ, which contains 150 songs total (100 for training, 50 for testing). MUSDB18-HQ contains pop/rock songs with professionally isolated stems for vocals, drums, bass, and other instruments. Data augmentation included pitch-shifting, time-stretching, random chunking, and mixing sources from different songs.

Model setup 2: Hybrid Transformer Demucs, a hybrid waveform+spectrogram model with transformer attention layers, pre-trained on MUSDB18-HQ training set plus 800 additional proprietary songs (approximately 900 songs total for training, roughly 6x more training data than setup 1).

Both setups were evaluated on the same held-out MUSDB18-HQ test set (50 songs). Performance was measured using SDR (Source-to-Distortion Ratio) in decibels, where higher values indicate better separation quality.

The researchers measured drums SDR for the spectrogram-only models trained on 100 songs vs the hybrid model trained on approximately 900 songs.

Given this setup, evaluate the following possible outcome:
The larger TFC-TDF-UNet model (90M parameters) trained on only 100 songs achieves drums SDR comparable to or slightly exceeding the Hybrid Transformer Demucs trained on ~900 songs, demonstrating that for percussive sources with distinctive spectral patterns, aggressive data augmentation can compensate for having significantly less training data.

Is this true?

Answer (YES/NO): NO